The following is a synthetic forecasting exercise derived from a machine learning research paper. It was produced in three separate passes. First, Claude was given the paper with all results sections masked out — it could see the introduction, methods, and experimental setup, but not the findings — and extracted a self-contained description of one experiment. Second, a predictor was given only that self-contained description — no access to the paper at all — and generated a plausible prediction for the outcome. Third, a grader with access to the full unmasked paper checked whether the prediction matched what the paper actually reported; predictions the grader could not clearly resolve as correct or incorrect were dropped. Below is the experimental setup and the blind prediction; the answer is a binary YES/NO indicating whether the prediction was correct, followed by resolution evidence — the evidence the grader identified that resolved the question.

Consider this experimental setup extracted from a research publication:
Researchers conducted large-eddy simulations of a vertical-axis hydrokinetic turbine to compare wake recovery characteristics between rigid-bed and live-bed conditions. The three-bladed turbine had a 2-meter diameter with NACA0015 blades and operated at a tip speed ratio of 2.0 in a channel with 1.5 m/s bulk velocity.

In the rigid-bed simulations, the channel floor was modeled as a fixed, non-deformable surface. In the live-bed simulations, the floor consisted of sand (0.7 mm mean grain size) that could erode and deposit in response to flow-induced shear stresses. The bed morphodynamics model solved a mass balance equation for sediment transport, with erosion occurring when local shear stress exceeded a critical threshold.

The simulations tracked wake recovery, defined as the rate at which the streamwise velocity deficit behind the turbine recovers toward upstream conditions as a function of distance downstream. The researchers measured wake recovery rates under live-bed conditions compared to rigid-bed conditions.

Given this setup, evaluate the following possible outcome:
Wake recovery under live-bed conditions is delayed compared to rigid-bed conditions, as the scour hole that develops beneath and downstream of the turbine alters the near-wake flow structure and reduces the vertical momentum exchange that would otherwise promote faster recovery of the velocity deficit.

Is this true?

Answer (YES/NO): NO